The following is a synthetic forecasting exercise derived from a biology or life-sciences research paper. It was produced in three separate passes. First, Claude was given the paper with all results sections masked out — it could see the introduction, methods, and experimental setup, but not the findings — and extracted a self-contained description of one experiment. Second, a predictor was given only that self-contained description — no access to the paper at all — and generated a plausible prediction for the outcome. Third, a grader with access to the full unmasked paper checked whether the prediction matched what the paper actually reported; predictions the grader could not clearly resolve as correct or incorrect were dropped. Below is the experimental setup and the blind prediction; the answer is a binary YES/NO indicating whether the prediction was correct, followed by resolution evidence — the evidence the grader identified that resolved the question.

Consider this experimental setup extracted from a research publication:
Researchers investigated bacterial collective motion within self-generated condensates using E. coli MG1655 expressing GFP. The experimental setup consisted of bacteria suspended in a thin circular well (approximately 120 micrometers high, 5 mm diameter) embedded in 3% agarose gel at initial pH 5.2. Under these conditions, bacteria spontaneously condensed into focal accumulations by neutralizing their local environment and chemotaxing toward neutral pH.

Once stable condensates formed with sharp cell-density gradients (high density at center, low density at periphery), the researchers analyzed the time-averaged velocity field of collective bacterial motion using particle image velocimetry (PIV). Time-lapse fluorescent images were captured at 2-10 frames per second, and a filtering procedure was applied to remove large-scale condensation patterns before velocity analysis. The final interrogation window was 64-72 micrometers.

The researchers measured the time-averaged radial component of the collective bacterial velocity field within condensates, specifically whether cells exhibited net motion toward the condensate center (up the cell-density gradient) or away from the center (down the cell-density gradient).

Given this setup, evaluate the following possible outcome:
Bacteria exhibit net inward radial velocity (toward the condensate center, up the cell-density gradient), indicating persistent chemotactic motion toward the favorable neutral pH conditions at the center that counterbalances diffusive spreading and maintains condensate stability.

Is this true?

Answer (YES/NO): NO